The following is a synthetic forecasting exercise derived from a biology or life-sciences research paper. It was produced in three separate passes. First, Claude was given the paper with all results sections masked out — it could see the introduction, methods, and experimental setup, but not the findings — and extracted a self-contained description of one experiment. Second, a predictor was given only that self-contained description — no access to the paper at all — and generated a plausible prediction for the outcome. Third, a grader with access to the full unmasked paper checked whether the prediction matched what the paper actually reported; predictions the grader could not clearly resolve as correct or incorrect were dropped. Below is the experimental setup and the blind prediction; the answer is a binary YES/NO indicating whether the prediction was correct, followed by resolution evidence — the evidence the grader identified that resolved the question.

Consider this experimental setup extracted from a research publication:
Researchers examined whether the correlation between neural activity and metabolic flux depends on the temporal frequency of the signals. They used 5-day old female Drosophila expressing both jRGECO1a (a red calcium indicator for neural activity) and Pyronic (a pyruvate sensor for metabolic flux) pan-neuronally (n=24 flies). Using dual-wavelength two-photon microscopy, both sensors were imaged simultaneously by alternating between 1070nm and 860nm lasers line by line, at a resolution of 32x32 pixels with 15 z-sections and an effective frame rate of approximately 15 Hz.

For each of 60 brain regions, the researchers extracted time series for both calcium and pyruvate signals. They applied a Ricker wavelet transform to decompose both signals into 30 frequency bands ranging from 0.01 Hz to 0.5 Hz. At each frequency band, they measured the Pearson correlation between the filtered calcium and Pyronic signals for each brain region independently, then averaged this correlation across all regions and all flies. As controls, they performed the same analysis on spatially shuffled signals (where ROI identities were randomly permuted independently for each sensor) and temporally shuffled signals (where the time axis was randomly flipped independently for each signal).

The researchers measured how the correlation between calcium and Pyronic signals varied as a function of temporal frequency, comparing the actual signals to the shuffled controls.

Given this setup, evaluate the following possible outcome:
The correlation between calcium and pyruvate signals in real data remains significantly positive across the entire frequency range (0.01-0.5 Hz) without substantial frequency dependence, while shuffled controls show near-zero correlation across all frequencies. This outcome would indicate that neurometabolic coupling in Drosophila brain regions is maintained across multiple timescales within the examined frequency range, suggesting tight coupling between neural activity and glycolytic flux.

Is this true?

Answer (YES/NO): NO